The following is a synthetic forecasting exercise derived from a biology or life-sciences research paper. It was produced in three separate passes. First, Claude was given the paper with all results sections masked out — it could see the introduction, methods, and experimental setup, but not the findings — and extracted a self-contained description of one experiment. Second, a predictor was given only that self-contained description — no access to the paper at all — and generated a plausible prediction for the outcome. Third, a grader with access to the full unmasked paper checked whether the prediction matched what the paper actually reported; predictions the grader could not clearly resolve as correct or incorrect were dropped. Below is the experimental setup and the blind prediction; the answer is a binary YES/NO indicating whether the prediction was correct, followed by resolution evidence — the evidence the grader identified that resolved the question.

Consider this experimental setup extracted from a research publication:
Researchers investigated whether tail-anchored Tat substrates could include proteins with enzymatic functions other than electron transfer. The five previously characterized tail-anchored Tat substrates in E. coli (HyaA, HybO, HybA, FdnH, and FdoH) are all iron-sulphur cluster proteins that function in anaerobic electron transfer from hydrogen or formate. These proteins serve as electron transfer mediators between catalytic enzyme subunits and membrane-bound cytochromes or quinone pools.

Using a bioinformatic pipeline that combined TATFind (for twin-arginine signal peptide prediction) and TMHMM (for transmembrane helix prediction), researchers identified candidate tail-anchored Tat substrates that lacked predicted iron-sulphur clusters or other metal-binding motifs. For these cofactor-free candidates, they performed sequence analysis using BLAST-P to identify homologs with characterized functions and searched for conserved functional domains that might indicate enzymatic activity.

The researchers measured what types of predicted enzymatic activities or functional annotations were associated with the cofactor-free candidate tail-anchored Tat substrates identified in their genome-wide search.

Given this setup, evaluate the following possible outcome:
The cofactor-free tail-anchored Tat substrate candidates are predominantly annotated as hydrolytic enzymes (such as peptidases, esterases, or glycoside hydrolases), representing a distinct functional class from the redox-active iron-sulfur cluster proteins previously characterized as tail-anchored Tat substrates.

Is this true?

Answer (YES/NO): NO